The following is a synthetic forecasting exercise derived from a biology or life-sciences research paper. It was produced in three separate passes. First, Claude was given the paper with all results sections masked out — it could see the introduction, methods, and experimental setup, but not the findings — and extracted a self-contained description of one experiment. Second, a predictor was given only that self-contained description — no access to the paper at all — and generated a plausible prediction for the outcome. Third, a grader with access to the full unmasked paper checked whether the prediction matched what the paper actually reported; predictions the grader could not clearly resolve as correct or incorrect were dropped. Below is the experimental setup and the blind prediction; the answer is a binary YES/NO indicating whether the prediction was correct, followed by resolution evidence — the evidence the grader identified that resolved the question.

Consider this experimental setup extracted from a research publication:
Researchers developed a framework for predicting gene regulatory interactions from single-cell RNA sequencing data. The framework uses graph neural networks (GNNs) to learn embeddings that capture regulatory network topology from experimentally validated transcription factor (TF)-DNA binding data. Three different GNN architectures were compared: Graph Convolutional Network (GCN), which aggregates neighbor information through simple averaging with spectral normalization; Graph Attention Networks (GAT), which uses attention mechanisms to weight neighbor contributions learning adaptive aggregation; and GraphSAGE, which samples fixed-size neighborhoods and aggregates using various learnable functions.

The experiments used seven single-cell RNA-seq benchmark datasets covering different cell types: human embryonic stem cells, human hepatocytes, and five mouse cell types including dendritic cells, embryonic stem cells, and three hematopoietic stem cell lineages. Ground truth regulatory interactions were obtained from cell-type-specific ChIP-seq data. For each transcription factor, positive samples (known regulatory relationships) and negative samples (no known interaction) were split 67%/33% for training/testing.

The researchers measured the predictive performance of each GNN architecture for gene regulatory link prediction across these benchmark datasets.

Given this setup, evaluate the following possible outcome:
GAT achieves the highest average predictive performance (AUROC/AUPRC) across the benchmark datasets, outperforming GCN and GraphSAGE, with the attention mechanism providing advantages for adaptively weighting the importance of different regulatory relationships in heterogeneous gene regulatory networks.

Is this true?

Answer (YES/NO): NO